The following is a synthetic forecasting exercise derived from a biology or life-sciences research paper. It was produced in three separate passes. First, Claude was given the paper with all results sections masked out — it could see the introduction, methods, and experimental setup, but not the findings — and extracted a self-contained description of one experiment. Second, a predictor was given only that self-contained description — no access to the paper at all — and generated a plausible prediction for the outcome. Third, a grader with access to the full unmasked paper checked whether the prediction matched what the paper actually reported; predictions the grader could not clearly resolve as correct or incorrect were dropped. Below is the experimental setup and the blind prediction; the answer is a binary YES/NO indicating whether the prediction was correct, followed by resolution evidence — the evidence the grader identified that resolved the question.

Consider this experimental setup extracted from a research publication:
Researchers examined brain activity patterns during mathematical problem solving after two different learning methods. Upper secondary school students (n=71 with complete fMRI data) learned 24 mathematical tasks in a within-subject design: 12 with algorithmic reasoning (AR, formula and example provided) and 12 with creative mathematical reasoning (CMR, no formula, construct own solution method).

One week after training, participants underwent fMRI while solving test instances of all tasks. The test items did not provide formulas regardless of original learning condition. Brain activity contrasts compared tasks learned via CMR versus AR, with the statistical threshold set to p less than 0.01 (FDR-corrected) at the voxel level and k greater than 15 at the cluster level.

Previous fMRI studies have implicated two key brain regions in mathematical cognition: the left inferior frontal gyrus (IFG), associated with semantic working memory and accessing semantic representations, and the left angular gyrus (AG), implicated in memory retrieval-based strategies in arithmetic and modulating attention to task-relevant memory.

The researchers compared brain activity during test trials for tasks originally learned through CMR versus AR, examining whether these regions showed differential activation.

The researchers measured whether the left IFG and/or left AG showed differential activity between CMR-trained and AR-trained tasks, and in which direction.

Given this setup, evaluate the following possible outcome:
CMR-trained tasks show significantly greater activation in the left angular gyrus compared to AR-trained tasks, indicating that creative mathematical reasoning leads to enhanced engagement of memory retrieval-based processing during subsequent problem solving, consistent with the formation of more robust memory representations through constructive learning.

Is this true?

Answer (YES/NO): YES